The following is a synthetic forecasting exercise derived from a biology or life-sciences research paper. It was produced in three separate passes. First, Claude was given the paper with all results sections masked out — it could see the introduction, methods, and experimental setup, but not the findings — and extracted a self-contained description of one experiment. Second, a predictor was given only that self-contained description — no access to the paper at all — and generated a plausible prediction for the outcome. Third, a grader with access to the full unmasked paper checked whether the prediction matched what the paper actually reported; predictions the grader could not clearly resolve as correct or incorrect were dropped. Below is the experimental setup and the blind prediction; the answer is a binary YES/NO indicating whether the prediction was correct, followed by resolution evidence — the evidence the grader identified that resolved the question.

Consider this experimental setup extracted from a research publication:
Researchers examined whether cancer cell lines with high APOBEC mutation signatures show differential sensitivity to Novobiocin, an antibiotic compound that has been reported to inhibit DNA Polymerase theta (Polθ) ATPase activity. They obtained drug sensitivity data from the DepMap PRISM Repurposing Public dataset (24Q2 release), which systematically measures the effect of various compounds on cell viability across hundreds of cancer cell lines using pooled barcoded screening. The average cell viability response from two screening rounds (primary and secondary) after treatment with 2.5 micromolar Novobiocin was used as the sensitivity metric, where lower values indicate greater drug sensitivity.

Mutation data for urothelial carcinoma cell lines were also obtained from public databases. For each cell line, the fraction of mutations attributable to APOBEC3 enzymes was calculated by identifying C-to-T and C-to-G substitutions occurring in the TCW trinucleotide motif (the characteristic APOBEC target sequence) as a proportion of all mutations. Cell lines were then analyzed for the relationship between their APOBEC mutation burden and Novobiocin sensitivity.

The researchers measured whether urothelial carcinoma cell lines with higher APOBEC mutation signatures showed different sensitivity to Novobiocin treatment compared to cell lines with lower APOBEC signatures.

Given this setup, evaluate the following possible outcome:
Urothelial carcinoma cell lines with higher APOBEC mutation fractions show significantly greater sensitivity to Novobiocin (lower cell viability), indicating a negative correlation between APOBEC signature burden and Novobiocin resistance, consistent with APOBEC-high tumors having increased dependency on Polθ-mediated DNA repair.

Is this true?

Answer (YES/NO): YES